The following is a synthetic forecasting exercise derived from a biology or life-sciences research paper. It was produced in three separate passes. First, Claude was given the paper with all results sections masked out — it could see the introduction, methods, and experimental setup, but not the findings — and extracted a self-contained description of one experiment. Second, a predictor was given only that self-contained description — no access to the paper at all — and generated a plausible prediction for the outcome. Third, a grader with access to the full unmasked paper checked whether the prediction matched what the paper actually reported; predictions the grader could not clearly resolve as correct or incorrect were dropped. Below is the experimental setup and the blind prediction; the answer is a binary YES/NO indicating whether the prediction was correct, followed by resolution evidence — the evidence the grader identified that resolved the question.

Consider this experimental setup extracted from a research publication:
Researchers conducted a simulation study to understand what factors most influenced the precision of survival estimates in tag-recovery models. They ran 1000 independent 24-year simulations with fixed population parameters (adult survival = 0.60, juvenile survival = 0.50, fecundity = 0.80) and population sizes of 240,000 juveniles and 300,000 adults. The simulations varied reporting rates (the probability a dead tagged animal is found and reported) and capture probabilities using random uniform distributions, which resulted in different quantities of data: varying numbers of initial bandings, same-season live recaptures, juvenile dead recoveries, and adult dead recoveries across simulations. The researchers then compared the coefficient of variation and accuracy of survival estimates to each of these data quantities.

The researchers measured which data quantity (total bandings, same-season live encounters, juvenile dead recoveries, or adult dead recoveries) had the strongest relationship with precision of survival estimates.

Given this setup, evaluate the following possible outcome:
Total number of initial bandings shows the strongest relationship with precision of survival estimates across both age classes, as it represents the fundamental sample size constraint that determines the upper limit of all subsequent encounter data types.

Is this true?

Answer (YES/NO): NO